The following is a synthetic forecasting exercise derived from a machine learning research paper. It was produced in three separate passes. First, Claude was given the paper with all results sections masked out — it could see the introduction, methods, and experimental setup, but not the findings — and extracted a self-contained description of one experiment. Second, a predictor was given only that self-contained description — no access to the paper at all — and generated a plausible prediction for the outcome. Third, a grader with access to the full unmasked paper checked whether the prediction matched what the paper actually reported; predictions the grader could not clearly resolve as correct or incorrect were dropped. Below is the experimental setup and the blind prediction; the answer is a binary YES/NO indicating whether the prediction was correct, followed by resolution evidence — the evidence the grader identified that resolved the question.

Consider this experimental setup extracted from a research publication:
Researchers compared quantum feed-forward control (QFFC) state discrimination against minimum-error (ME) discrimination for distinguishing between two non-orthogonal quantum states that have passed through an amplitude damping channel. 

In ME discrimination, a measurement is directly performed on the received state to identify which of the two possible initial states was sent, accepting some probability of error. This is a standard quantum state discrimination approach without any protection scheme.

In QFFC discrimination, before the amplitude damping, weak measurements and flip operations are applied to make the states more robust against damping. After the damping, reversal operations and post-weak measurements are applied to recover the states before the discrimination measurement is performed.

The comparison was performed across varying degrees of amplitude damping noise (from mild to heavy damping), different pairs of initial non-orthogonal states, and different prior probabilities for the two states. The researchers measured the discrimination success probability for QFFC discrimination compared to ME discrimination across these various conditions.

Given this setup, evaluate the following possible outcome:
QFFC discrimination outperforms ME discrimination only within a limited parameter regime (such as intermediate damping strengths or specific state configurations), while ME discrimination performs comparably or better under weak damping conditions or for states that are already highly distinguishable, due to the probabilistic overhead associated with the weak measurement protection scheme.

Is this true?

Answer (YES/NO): NO